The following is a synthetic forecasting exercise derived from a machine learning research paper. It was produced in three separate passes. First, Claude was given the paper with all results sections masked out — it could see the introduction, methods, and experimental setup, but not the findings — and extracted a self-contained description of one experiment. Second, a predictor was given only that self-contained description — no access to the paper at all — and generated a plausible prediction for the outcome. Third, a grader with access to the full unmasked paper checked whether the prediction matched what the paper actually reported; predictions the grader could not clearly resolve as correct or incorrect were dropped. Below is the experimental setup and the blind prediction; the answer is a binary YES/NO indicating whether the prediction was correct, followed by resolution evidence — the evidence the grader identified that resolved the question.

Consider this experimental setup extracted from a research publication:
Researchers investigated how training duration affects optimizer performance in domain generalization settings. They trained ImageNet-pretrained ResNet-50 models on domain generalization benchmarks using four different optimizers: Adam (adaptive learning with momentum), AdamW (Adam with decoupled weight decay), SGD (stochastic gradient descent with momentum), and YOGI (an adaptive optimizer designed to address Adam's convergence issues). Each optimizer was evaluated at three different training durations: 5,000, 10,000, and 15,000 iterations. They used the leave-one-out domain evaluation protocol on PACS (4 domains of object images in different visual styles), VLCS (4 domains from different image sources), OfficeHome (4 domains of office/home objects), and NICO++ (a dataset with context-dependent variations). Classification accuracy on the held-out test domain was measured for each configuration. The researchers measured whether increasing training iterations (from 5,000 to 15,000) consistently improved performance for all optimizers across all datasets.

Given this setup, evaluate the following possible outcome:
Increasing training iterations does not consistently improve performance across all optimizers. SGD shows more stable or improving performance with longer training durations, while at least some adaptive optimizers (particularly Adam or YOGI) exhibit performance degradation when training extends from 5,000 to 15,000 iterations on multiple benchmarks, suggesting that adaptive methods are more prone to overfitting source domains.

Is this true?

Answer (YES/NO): NO